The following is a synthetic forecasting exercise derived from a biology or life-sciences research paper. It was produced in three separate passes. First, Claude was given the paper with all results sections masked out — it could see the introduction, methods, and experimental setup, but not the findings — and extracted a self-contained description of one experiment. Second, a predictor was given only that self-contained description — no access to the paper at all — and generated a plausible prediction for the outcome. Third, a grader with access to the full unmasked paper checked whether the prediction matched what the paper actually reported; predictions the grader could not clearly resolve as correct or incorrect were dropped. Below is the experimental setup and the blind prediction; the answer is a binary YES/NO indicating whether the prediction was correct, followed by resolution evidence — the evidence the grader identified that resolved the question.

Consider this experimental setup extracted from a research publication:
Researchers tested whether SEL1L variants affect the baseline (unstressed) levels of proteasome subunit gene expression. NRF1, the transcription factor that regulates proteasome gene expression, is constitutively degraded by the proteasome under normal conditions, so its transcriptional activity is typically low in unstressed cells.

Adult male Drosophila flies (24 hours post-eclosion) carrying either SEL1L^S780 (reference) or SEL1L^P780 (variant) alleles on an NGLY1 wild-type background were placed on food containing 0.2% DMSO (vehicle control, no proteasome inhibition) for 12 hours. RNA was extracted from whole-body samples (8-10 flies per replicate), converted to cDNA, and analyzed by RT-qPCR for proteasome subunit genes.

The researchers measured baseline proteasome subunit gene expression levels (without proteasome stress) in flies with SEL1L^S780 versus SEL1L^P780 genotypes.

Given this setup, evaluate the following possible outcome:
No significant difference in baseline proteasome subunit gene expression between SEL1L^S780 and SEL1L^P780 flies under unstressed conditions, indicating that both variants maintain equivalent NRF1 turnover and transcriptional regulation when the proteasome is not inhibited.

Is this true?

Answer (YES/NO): YES